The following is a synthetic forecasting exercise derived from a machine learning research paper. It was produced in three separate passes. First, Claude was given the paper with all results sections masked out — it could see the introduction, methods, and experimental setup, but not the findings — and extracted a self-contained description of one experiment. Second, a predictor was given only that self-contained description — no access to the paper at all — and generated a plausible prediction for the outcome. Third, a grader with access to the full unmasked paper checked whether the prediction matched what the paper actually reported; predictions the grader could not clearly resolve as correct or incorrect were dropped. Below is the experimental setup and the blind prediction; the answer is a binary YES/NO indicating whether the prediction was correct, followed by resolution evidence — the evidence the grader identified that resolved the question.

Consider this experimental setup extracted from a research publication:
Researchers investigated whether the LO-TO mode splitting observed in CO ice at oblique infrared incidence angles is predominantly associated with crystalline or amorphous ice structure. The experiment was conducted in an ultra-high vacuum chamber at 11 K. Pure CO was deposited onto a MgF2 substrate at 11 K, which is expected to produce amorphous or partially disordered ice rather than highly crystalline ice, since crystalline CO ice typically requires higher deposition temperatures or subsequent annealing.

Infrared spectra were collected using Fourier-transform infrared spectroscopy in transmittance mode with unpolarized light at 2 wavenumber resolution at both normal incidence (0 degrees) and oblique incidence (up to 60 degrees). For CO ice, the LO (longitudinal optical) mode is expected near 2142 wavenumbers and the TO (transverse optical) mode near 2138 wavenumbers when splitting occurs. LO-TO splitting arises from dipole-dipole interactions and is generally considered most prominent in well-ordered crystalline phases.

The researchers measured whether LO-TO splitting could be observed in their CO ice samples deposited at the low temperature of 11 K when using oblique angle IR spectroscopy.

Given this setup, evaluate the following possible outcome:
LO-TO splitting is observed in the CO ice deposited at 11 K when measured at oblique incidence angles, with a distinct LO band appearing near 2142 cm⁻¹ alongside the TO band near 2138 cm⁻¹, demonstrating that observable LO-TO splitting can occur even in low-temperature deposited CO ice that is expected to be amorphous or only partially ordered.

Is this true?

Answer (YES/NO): YES